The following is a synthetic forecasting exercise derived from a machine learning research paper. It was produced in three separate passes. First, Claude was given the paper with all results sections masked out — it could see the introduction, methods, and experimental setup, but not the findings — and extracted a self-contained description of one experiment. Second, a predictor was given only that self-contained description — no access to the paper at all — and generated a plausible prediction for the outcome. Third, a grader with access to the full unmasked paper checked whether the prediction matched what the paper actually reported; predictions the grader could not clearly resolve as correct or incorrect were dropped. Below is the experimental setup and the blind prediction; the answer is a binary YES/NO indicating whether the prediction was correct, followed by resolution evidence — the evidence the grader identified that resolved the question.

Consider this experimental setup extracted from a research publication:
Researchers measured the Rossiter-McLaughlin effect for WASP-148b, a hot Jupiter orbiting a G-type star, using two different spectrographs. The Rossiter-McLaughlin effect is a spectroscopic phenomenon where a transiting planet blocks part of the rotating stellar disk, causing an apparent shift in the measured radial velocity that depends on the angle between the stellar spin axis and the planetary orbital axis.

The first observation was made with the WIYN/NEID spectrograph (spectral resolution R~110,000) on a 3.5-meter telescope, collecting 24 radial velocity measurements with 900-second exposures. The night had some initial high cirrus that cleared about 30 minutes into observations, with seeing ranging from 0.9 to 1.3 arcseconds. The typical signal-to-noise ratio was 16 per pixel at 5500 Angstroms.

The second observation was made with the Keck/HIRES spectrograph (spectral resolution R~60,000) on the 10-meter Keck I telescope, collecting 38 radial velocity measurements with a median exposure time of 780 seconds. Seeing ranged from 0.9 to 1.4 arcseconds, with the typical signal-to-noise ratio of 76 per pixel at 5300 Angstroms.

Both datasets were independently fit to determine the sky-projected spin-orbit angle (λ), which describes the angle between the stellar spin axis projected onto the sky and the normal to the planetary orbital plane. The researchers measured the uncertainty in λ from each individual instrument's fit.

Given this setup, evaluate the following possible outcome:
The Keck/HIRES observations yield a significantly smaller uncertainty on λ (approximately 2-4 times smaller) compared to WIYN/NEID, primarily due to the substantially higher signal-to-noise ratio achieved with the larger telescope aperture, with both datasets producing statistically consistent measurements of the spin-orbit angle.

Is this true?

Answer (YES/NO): YES